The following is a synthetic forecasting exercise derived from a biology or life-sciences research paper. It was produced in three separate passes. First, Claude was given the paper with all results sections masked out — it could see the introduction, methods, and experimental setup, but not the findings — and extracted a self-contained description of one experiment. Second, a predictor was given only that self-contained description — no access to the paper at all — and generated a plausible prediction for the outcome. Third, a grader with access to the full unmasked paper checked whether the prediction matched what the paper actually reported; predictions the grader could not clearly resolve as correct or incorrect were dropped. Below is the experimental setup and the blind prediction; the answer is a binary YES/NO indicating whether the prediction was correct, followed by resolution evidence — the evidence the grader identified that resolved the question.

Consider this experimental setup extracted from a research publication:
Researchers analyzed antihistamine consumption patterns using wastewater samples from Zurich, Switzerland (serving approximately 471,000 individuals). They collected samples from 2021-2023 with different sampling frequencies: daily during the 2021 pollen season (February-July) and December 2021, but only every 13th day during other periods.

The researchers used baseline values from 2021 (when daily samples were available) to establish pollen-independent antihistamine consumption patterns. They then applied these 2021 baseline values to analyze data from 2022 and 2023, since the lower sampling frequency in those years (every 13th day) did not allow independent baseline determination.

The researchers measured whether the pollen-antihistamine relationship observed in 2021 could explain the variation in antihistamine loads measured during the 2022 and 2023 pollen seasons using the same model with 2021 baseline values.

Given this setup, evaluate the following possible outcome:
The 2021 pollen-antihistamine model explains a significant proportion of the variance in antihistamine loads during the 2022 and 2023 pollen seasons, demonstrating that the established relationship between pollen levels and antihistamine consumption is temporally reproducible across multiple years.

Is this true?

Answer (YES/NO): YES